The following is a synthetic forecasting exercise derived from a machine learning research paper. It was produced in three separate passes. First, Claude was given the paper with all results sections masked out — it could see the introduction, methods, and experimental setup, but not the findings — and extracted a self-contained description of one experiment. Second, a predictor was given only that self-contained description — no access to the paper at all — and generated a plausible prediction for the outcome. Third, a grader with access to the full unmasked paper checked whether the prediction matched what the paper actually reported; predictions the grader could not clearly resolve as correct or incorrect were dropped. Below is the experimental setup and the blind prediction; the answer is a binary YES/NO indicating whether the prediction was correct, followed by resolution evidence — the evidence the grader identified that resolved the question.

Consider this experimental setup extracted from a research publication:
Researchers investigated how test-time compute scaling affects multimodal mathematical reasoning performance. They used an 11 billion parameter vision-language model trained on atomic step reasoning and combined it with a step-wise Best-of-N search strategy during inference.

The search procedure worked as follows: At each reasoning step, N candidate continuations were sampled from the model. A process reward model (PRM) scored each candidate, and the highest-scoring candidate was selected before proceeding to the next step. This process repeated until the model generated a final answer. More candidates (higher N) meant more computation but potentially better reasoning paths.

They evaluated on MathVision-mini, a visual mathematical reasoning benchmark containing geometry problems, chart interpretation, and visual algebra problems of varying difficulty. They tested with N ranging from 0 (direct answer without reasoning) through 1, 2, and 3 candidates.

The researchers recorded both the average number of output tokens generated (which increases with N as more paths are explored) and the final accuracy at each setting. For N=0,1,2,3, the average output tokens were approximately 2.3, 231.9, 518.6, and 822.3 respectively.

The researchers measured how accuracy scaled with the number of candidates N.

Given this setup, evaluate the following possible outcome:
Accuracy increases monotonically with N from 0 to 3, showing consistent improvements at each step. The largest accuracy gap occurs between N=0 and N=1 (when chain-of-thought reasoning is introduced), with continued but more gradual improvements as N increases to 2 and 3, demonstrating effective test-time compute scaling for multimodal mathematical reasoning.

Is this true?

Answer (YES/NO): NO